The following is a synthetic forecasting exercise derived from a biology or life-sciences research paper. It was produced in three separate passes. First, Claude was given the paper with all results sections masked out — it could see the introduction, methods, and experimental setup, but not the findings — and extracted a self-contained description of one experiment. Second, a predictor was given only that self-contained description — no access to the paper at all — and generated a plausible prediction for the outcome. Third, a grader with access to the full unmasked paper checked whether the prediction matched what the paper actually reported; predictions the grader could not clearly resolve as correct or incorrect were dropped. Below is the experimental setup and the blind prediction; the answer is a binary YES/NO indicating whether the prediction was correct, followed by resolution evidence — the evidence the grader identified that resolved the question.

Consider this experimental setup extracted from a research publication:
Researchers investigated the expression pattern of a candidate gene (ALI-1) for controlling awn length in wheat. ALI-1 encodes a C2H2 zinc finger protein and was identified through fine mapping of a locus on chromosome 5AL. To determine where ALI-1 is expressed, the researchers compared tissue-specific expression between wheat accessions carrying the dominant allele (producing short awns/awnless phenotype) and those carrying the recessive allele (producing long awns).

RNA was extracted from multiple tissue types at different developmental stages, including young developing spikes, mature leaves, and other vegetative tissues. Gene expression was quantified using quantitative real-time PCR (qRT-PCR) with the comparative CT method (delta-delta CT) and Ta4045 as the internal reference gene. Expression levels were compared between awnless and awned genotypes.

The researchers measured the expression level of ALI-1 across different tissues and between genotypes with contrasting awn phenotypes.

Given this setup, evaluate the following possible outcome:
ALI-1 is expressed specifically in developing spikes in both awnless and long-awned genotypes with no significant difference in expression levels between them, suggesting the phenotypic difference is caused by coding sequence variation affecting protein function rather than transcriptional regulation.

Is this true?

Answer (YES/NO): NO